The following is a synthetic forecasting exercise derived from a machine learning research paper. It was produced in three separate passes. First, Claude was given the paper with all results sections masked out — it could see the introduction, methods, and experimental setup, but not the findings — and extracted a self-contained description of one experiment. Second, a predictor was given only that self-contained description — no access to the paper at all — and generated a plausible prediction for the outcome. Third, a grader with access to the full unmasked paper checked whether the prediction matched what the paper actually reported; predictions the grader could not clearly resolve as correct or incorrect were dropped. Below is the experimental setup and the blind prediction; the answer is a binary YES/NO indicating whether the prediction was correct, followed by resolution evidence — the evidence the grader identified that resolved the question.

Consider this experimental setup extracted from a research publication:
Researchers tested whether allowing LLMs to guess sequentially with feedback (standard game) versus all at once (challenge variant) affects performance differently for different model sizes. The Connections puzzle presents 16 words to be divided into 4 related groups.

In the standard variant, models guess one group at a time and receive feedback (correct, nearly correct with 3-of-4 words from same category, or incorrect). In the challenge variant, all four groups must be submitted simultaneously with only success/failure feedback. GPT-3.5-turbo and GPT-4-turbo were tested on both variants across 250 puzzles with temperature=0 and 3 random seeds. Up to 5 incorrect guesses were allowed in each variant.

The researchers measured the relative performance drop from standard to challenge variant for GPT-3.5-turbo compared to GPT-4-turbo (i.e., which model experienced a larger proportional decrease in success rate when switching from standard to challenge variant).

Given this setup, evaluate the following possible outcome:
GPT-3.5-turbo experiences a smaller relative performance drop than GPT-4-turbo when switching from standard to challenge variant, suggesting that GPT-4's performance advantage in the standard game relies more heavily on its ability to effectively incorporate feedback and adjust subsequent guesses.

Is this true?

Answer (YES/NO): NO